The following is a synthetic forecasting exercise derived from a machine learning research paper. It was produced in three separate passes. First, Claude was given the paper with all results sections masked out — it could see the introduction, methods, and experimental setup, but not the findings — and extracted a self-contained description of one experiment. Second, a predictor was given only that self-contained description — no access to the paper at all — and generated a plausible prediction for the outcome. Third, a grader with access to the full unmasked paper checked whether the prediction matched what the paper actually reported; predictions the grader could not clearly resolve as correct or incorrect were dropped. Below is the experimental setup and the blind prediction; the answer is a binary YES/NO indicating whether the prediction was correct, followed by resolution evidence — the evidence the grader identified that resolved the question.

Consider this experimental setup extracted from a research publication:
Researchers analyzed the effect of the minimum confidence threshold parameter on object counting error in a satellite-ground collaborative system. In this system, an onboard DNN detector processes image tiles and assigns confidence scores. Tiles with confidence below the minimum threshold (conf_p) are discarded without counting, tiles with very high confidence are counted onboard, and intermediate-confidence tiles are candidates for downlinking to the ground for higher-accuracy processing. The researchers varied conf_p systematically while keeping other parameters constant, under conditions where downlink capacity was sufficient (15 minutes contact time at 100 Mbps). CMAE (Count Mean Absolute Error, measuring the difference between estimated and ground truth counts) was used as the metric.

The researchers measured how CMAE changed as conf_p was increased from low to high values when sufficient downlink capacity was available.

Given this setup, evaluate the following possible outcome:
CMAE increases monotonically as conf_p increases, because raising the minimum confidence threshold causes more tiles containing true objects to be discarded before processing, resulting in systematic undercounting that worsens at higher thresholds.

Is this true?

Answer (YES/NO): YES